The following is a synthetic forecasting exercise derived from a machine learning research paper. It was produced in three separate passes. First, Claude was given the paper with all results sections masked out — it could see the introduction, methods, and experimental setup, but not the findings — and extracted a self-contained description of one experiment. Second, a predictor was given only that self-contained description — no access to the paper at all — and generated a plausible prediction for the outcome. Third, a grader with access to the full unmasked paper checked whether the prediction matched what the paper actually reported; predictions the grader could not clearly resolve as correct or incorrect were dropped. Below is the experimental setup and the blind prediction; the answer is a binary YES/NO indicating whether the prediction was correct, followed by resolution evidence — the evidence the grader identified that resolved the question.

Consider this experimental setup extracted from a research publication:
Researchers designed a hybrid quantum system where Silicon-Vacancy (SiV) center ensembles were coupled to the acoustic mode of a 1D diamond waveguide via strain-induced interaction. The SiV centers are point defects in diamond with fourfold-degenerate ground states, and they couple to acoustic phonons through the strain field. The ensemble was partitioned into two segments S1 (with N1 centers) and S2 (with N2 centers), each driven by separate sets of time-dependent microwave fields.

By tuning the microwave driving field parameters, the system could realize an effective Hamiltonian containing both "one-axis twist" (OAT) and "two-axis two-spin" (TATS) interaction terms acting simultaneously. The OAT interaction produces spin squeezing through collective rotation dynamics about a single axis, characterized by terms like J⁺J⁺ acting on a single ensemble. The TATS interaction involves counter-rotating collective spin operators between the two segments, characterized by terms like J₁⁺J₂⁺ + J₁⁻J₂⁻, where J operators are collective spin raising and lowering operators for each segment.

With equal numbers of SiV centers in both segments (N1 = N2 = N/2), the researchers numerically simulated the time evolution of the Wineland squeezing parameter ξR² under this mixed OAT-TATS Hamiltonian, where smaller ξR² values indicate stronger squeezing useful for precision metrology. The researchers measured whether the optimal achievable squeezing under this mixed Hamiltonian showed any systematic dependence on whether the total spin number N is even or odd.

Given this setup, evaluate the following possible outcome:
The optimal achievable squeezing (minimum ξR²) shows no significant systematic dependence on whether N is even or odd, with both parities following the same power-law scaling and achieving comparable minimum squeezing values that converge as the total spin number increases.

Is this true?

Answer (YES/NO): NO